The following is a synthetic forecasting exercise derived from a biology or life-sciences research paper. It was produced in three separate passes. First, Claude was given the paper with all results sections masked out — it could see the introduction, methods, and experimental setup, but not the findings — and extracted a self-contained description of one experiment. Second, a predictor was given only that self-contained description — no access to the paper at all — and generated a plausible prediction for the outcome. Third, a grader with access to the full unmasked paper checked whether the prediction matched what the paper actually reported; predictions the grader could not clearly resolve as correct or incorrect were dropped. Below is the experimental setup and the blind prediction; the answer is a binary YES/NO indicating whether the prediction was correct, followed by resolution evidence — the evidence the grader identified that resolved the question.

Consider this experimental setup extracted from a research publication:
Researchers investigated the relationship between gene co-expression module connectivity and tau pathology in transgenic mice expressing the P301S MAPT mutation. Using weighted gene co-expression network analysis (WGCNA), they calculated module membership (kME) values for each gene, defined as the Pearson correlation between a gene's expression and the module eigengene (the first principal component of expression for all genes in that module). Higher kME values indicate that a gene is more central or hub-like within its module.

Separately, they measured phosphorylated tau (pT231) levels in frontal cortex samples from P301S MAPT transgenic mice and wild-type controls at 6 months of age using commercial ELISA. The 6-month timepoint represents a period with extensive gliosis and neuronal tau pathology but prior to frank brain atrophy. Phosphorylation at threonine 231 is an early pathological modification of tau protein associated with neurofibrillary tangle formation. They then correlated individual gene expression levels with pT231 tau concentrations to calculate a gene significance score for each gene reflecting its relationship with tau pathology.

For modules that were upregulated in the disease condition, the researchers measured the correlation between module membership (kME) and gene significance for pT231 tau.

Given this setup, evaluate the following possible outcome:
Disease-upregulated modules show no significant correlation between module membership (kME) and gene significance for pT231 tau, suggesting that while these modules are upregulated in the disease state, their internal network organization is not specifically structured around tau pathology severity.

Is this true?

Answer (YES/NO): NO